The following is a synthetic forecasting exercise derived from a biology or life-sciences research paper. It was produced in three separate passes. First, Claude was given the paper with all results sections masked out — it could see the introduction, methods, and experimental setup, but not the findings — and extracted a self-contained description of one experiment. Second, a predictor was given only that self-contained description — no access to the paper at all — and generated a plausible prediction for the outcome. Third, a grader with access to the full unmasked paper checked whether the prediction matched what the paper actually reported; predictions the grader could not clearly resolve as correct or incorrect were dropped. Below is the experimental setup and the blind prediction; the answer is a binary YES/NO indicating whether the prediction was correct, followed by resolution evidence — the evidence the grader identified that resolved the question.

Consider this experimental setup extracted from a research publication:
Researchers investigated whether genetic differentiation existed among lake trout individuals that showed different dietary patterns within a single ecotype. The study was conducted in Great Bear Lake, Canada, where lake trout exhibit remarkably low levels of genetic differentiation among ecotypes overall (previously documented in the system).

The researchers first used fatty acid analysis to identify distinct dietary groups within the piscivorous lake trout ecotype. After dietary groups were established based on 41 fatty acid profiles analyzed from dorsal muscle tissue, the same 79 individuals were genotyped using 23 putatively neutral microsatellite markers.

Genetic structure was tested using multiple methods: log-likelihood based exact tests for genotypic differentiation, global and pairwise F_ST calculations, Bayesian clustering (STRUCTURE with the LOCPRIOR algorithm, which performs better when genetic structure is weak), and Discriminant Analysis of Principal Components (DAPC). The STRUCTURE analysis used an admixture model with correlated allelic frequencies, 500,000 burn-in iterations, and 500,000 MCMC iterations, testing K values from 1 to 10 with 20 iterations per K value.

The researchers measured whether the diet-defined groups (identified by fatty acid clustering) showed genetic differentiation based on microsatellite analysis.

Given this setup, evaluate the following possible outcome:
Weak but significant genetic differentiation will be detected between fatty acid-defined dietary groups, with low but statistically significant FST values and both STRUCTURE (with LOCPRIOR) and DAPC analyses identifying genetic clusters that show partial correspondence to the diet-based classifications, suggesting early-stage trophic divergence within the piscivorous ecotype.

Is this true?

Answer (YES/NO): NO